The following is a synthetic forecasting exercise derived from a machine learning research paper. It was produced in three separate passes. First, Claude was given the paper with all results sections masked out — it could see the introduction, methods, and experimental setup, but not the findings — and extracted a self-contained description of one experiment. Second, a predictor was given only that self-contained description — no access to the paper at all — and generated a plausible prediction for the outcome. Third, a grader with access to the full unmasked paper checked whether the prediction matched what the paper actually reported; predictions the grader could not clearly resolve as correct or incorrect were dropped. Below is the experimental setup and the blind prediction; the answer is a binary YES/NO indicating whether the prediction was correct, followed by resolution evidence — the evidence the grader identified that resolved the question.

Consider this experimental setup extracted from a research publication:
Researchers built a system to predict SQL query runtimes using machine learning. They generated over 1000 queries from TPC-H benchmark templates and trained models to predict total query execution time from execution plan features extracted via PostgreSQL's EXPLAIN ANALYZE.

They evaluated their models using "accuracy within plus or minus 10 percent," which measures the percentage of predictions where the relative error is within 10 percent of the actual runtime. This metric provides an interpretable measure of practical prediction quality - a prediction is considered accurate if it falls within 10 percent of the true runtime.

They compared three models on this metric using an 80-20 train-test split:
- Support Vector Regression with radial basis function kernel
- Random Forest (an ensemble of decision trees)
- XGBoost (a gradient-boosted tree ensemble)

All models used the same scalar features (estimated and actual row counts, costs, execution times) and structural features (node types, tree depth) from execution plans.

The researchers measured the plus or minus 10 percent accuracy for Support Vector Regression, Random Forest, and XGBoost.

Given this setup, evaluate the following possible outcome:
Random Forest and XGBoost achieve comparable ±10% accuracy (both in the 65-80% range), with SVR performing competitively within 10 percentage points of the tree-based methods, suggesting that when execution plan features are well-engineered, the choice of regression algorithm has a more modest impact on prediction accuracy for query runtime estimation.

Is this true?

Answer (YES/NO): NO